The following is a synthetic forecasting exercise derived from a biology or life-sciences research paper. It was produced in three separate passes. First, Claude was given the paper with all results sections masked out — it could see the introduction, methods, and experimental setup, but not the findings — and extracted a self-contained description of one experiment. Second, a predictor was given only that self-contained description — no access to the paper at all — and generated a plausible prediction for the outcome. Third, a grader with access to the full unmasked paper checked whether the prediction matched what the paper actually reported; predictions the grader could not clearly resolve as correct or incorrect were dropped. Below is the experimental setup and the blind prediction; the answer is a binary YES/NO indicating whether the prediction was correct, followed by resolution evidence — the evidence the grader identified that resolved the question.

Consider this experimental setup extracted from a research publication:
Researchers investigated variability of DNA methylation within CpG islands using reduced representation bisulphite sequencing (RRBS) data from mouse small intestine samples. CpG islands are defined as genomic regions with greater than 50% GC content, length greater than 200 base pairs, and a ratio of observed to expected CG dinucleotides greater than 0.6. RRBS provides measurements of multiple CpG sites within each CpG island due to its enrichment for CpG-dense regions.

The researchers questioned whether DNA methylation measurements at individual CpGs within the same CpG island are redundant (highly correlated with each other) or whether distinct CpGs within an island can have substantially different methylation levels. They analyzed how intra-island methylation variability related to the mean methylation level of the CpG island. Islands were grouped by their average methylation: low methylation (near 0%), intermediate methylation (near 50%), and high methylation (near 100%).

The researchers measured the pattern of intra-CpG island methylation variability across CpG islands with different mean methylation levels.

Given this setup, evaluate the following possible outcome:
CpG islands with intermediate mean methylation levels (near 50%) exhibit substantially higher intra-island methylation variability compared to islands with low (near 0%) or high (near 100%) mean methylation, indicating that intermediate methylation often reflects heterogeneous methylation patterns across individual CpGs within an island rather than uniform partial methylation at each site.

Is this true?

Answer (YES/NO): YES